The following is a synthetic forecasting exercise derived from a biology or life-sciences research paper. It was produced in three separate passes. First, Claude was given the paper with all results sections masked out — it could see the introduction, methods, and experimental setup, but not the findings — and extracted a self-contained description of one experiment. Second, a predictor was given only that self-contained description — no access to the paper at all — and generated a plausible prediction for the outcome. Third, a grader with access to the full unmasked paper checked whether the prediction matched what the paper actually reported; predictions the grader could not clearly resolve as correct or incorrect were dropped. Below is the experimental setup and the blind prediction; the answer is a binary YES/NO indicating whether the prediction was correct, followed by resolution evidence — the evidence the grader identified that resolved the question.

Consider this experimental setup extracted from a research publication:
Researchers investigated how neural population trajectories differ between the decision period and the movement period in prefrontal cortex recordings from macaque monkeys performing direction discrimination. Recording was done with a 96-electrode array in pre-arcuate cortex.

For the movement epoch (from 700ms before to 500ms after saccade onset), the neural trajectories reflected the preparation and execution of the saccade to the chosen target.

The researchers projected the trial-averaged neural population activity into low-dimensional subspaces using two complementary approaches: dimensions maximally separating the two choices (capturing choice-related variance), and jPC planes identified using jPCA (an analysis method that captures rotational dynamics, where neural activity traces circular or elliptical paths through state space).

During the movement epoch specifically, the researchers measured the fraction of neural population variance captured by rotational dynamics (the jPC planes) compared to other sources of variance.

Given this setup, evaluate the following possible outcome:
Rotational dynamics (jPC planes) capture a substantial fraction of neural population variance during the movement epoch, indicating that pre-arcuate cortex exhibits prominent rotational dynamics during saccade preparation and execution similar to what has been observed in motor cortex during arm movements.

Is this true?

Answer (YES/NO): YES